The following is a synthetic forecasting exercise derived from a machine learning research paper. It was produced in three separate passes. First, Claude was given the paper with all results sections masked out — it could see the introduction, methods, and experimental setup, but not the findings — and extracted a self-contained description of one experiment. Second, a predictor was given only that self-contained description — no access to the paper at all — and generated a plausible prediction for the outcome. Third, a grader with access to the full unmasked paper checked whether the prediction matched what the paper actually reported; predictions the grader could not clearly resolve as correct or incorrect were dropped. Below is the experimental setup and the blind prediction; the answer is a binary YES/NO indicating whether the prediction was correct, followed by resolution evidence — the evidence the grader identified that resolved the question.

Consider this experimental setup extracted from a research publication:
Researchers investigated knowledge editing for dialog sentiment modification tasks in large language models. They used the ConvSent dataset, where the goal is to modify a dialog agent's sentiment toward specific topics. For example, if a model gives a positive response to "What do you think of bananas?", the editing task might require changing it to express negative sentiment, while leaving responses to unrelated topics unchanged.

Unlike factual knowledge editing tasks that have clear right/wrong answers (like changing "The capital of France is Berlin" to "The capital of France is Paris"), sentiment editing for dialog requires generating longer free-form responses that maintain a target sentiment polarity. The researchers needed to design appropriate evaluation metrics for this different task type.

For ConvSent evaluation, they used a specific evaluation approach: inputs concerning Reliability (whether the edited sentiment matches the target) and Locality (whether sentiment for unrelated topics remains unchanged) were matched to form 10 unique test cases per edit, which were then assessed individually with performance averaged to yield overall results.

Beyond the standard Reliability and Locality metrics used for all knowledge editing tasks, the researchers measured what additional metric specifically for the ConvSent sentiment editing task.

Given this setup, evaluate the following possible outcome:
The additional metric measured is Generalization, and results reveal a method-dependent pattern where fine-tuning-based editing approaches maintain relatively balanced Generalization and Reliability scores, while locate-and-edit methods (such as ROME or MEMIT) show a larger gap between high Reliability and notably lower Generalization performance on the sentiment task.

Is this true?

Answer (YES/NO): NO